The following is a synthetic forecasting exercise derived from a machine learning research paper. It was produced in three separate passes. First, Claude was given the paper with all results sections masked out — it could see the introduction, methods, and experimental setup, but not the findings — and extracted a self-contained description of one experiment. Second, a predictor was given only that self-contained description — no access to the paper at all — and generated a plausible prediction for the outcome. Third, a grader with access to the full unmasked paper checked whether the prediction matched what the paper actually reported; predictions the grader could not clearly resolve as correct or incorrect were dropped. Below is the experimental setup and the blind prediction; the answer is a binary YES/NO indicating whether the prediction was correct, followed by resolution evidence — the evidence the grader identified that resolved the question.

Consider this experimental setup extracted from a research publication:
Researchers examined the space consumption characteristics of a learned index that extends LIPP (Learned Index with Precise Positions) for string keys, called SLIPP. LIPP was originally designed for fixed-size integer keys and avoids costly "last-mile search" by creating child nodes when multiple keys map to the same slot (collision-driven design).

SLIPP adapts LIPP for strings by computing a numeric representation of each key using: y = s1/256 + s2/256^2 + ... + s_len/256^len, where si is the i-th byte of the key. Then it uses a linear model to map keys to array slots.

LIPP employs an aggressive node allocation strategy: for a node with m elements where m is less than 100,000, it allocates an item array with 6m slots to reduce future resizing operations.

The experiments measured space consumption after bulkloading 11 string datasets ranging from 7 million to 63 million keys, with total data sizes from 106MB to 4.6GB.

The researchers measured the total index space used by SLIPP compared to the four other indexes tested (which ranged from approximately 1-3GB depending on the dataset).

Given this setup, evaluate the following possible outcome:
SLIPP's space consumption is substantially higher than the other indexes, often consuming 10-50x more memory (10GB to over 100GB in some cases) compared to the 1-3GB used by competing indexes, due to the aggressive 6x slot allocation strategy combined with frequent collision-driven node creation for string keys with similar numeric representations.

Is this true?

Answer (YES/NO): NO